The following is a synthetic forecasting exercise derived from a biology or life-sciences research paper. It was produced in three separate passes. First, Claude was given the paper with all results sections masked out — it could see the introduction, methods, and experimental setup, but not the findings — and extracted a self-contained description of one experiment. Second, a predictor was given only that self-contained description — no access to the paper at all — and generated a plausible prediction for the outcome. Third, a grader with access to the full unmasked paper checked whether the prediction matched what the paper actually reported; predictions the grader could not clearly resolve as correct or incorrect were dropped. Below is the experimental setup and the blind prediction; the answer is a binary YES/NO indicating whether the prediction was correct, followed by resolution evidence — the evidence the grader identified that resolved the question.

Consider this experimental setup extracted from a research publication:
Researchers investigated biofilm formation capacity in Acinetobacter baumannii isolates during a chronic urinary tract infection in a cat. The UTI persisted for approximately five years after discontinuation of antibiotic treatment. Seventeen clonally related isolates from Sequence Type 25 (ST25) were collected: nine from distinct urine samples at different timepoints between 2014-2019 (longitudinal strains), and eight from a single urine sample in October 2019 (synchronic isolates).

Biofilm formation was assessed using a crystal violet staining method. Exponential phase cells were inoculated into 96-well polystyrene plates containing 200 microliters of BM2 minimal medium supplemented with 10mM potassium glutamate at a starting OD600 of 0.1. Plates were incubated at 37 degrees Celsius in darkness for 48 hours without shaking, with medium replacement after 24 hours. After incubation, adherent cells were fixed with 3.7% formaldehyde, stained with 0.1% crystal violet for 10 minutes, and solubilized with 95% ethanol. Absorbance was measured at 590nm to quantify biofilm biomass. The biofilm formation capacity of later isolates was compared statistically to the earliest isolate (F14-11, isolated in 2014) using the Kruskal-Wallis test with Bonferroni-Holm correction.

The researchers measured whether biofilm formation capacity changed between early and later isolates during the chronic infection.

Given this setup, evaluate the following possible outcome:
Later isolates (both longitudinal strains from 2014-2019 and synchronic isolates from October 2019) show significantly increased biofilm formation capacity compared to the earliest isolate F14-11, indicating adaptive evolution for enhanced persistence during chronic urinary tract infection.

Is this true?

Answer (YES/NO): NO